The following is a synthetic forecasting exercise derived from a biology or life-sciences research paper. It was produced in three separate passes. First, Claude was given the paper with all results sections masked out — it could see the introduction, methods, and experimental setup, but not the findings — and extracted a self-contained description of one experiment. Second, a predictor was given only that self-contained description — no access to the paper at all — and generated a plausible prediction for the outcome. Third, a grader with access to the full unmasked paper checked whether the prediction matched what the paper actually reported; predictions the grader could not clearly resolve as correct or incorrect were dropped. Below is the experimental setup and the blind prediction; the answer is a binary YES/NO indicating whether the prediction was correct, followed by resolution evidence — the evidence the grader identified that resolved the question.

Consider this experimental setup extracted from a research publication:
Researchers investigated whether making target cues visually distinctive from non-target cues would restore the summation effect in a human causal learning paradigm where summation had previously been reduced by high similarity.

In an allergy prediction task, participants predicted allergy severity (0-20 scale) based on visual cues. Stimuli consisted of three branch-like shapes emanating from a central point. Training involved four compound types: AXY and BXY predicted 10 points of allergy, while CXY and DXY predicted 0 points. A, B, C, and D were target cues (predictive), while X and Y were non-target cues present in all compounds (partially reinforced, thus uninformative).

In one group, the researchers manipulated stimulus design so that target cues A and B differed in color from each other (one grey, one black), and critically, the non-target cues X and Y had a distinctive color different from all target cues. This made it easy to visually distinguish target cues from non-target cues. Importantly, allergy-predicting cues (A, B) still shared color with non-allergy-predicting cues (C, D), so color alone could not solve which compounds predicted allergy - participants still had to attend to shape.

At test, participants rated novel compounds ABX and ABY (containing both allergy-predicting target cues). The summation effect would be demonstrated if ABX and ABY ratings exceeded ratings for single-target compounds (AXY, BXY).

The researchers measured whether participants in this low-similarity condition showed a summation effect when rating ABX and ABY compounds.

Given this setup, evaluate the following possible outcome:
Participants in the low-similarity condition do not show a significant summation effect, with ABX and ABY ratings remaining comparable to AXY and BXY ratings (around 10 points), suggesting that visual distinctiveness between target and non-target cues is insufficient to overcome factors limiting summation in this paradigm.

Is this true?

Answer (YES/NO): NO